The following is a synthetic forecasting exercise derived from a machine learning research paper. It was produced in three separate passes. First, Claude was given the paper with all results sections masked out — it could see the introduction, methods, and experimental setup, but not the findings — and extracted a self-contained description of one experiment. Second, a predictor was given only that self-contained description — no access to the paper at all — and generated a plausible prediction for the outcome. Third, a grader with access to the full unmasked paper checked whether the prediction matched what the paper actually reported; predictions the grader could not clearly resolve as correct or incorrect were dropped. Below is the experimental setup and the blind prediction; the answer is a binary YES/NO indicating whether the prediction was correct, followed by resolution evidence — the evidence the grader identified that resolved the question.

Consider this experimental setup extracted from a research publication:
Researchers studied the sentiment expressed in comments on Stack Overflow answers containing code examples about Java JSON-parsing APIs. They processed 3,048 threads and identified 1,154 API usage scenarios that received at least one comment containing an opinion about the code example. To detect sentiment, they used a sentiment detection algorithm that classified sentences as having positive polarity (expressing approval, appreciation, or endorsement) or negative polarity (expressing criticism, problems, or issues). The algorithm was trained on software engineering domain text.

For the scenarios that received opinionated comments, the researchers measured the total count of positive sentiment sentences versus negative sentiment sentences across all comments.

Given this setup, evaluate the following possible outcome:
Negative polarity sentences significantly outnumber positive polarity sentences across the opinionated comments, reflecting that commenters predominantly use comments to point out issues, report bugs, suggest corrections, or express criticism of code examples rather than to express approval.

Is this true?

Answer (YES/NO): NO